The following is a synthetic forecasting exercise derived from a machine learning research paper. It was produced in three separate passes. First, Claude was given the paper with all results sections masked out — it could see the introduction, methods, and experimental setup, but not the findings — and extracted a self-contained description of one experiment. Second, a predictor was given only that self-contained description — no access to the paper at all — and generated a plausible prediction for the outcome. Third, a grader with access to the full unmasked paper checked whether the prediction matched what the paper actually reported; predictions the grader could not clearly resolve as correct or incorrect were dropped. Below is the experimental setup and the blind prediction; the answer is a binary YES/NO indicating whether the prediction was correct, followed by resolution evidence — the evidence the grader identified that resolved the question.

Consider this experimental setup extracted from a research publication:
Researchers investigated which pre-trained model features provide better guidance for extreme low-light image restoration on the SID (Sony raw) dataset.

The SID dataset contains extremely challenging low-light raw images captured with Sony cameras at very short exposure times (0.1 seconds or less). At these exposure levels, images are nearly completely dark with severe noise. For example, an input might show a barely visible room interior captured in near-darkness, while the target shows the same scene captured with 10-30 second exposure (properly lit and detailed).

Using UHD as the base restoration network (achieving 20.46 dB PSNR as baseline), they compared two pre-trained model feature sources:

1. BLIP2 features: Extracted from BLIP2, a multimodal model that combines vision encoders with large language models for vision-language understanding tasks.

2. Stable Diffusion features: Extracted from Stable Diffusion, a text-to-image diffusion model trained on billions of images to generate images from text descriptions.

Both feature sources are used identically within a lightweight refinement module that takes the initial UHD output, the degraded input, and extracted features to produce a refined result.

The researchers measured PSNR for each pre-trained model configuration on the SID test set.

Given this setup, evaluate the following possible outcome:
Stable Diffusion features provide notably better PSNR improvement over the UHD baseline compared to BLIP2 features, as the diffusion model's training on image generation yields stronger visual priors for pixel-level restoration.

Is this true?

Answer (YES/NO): YES